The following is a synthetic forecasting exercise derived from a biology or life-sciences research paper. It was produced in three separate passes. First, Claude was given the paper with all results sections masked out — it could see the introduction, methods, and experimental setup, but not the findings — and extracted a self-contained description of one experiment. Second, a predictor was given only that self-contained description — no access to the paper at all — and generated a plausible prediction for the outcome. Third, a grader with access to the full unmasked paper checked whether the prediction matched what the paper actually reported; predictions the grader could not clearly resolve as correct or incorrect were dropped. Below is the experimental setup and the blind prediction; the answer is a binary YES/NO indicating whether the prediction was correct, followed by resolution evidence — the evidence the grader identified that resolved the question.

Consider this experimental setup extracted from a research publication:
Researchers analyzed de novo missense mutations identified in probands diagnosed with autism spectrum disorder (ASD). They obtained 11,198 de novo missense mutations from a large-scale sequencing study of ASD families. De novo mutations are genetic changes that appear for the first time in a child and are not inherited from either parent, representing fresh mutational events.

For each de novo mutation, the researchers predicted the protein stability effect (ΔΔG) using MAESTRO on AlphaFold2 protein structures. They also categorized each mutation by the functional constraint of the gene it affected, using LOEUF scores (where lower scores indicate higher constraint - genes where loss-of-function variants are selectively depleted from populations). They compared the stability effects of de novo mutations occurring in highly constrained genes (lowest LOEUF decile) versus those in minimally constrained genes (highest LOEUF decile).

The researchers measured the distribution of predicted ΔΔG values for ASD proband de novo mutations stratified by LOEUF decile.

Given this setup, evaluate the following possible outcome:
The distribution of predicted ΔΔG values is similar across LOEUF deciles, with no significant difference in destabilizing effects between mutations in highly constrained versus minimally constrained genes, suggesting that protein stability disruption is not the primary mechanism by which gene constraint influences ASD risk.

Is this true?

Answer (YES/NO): NO